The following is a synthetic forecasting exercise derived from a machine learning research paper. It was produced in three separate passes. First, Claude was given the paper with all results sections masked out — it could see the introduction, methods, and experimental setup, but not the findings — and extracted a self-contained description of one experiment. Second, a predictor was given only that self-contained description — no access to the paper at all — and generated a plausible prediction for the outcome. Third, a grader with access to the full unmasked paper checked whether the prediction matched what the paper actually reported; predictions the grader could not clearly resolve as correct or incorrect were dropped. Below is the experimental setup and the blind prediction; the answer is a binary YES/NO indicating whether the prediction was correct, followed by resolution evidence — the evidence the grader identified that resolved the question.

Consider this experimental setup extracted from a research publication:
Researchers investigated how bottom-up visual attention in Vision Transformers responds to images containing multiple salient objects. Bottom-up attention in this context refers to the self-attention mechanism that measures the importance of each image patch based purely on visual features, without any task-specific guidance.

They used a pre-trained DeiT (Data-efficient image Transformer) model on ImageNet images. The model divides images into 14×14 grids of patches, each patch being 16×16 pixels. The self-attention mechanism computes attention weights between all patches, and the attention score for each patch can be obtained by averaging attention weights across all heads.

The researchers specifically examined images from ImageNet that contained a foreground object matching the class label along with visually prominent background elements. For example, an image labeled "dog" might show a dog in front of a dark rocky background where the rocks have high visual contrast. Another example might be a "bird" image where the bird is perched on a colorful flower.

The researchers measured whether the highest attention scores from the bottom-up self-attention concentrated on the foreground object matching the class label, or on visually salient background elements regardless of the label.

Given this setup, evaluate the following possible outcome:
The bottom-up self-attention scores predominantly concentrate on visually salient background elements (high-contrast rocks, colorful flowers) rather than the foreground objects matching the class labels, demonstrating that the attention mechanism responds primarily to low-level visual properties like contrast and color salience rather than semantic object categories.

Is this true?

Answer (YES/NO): NO